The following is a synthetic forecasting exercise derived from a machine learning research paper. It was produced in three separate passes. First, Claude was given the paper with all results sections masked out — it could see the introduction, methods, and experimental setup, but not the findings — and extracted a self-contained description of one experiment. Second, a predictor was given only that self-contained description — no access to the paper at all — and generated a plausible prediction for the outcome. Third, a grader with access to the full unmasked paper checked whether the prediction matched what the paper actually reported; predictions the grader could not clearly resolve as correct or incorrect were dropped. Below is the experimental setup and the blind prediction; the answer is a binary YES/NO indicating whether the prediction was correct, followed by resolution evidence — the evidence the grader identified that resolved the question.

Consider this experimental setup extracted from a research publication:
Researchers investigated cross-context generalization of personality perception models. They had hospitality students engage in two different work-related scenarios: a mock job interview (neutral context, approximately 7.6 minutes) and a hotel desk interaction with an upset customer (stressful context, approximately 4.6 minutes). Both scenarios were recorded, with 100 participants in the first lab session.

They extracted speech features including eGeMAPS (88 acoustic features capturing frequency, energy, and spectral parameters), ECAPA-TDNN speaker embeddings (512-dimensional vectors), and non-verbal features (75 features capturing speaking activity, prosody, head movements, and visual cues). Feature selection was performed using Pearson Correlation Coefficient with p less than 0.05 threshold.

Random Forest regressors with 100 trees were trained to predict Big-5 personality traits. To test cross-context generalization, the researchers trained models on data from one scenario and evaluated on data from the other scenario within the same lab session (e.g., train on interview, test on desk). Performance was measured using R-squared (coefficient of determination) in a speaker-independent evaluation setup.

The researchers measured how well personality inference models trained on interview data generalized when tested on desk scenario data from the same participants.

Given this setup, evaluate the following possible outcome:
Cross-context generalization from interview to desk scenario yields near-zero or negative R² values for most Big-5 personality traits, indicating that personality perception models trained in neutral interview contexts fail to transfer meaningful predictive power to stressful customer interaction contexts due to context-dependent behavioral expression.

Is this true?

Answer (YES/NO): YES